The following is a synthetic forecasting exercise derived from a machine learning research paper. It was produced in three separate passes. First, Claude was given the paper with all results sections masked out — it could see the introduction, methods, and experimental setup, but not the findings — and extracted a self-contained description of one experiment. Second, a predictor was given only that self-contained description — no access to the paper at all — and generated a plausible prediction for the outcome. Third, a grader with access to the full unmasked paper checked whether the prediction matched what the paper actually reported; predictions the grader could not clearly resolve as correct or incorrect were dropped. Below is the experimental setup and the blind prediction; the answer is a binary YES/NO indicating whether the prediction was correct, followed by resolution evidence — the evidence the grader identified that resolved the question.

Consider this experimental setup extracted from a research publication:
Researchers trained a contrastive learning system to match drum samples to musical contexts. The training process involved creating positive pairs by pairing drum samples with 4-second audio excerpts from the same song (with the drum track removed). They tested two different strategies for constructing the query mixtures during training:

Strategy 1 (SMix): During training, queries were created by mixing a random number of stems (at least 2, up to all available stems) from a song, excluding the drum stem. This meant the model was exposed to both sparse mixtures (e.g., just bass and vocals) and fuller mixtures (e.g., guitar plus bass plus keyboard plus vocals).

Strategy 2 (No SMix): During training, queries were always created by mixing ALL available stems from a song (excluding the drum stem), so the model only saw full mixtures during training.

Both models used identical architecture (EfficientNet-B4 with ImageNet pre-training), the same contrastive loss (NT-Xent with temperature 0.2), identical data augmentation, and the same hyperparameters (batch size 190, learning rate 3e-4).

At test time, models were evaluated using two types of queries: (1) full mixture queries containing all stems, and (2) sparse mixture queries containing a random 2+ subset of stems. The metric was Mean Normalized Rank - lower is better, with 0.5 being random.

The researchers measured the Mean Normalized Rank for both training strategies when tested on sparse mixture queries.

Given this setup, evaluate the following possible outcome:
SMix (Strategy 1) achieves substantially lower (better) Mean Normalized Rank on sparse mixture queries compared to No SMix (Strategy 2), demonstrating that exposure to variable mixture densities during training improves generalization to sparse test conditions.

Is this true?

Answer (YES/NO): YES